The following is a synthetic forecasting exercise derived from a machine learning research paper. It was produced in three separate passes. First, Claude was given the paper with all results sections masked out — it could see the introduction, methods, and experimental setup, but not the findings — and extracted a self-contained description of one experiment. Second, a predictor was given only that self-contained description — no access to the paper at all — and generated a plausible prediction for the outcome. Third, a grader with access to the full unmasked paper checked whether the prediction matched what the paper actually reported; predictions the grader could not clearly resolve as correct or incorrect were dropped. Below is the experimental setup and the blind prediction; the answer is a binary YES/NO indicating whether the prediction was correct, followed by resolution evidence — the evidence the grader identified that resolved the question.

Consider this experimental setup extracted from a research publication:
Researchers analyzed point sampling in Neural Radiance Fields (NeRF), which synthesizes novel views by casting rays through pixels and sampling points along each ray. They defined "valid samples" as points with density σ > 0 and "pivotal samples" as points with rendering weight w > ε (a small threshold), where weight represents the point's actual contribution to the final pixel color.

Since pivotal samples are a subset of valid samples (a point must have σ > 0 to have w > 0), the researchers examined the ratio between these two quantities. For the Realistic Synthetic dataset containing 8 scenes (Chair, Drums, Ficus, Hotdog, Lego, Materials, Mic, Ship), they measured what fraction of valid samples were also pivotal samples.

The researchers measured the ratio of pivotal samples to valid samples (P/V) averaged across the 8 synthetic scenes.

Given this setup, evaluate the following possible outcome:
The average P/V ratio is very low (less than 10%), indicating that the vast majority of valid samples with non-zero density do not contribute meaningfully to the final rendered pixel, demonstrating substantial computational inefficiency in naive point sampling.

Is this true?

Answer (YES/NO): NO